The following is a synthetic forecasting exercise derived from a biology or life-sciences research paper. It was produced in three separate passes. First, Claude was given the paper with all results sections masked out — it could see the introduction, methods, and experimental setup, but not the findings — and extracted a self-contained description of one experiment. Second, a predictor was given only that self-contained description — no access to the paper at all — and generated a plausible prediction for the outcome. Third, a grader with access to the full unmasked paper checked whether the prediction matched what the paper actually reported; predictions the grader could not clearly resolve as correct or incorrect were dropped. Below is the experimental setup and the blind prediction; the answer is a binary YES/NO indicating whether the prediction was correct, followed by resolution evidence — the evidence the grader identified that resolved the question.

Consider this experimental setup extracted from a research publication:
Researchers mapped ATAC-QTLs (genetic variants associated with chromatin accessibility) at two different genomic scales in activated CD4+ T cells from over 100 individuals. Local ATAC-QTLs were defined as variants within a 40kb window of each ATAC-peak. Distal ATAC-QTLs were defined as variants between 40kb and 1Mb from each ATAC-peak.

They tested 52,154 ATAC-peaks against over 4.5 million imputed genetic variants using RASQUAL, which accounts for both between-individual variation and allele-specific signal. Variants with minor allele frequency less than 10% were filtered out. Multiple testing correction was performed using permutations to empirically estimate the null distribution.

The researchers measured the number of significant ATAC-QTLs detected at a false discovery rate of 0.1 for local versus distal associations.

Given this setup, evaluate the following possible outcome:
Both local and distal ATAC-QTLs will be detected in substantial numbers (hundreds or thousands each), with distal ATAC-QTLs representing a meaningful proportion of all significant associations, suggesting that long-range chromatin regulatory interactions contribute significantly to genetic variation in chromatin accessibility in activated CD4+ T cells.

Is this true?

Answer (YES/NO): YES